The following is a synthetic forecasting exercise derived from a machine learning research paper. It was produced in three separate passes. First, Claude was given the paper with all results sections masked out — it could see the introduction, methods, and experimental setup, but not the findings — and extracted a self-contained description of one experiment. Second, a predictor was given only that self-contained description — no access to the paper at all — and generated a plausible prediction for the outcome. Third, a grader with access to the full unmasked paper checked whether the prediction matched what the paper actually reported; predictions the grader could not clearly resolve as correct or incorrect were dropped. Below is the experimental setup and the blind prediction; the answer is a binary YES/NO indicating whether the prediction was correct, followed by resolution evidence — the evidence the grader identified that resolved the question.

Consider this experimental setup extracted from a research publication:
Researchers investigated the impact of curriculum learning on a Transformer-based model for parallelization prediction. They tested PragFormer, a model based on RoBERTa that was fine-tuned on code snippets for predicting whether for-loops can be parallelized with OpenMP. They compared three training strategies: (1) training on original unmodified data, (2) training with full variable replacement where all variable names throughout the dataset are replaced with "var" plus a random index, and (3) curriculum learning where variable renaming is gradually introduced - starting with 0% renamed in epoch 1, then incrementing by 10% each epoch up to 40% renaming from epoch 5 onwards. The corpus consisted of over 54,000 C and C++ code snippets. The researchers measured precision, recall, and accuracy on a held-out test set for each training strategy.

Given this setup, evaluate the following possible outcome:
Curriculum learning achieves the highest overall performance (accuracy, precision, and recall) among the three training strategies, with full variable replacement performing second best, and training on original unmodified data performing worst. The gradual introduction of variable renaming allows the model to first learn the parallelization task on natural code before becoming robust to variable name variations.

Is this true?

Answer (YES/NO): NO